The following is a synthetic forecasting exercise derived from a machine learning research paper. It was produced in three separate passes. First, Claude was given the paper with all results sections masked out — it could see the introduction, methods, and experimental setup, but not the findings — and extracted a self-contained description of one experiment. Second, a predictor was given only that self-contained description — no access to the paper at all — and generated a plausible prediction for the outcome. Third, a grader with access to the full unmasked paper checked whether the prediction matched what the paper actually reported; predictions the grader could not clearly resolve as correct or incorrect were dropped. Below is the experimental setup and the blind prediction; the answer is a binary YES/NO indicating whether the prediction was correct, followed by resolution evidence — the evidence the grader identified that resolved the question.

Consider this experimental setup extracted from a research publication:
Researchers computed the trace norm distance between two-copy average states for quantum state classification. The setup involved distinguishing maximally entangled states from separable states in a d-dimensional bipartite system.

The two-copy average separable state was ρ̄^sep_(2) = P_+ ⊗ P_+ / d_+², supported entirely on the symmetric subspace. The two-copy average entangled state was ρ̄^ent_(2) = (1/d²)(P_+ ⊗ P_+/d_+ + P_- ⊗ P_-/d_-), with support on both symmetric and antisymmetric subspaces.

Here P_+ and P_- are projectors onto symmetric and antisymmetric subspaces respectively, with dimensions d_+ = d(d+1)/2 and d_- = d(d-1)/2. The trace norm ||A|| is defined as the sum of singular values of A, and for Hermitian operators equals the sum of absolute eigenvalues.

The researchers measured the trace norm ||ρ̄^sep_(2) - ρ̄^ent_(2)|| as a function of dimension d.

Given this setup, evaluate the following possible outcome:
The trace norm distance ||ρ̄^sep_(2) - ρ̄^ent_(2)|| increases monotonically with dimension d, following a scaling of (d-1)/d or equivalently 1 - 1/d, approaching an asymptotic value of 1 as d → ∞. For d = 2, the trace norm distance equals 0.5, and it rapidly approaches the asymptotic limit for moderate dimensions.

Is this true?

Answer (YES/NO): YES